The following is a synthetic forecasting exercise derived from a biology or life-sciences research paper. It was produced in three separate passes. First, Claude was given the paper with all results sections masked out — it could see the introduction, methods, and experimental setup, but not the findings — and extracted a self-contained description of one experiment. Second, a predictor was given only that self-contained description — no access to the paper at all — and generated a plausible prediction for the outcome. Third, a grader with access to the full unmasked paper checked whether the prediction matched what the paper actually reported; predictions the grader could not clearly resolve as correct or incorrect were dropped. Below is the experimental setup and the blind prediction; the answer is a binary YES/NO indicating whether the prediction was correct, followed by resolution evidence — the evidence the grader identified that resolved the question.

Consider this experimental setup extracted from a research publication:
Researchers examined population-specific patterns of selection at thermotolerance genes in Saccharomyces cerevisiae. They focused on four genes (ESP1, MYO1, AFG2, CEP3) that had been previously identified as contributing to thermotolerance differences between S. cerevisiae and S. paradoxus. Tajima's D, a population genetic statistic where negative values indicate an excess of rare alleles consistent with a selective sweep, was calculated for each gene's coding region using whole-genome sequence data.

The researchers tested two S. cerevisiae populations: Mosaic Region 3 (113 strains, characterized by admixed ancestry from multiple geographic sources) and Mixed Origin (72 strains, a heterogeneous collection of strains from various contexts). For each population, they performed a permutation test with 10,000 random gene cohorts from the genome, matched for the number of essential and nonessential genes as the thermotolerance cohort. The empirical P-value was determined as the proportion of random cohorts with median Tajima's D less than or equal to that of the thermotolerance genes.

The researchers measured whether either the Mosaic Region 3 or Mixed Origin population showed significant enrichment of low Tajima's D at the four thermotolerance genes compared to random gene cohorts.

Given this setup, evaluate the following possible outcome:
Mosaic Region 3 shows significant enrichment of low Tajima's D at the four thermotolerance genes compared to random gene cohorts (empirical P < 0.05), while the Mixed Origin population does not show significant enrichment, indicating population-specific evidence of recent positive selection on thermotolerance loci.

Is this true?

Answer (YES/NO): NO